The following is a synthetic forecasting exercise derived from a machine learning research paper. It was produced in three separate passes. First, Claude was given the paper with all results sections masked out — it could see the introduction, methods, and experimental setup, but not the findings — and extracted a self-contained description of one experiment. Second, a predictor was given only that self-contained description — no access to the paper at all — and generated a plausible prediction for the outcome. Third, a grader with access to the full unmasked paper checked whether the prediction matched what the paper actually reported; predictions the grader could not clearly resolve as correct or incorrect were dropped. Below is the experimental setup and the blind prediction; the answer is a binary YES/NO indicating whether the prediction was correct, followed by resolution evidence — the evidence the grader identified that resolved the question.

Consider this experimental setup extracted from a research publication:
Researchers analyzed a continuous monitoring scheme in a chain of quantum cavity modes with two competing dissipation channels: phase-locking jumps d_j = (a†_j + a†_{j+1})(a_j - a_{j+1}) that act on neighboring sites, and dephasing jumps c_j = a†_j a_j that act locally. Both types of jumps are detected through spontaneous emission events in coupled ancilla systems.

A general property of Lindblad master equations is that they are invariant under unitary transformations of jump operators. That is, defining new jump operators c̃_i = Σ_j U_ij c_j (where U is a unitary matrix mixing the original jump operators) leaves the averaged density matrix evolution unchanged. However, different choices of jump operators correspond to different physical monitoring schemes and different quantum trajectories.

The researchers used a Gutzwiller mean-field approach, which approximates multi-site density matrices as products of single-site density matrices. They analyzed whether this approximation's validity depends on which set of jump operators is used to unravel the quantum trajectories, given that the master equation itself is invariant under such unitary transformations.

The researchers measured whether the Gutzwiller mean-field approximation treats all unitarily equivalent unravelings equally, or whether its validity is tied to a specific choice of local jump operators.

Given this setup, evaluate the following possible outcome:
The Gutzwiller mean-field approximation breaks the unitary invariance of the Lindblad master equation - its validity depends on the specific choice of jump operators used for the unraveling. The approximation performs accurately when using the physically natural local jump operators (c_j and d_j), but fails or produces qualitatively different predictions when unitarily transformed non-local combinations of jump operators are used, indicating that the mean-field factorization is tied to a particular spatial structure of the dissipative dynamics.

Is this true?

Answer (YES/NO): YES